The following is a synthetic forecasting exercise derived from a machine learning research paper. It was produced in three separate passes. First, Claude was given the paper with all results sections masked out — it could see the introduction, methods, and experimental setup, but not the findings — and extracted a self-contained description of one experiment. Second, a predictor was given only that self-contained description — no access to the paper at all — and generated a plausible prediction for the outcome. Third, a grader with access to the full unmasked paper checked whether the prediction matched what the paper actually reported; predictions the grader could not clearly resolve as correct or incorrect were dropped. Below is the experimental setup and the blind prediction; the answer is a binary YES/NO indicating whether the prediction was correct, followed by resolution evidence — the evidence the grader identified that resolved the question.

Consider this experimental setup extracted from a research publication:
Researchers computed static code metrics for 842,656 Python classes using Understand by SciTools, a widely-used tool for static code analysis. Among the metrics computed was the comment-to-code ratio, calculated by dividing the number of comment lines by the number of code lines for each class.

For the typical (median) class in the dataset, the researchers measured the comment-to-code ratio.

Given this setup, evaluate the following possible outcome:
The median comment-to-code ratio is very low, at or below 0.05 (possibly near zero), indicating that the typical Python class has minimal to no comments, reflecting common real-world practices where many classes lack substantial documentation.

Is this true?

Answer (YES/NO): NO